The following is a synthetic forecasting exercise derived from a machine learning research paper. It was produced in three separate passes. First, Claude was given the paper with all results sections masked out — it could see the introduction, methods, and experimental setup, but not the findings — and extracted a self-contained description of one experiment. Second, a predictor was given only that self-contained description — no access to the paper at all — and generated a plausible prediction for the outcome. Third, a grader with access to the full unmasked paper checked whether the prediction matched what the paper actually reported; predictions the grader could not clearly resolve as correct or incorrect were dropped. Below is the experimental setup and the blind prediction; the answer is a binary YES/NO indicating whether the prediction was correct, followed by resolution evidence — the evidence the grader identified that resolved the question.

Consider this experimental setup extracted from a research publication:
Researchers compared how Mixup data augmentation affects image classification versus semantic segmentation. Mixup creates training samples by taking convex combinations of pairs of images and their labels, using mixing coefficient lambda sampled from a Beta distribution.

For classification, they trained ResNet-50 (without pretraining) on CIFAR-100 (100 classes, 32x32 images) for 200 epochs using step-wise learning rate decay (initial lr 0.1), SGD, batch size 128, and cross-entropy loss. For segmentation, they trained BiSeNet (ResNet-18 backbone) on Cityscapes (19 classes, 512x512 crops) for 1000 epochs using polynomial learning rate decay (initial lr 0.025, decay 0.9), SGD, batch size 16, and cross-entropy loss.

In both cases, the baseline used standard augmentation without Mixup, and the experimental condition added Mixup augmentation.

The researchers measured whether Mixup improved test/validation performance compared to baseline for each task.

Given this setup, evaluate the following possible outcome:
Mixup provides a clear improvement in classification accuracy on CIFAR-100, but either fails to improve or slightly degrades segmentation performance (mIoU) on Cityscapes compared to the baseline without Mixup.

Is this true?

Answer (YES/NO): YES